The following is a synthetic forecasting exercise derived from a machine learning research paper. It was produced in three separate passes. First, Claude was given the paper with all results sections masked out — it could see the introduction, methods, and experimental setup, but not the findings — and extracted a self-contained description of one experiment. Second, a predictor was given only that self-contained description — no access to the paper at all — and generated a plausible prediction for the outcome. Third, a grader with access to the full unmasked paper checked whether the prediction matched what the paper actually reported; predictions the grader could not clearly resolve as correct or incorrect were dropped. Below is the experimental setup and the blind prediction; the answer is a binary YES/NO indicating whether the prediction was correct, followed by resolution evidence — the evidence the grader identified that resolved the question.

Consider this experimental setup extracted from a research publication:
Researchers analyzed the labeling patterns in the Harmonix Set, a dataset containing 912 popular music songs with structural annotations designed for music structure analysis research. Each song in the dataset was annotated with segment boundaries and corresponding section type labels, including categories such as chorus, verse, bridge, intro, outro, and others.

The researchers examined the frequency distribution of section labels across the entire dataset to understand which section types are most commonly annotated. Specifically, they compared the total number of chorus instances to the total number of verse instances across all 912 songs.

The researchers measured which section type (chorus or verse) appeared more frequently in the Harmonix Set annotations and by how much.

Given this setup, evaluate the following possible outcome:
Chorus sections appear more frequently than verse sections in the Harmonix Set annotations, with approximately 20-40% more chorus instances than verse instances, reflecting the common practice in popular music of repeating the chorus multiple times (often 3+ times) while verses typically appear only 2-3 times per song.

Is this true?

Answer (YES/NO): NO